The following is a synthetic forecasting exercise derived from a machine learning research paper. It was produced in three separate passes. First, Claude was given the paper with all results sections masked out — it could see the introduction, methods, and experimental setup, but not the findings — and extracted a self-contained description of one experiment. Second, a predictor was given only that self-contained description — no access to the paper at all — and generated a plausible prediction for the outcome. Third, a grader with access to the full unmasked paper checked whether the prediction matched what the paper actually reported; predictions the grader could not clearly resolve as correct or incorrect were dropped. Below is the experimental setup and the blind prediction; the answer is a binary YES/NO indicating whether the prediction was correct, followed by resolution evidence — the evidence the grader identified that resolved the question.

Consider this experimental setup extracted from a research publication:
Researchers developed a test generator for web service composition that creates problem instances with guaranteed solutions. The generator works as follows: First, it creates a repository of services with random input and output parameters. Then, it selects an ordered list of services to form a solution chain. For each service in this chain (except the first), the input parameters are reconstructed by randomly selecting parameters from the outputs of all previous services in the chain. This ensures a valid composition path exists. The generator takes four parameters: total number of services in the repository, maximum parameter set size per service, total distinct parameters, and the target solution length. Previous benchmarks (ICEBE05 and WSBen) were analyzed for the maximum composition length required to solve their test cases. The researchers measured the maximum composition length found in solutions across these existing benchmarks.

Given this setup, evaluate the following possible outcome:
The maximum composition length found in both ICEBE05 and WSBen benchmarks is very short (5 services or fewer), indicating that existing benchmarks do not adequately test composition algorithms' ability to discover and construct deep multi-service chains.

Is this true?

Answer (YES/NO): NO